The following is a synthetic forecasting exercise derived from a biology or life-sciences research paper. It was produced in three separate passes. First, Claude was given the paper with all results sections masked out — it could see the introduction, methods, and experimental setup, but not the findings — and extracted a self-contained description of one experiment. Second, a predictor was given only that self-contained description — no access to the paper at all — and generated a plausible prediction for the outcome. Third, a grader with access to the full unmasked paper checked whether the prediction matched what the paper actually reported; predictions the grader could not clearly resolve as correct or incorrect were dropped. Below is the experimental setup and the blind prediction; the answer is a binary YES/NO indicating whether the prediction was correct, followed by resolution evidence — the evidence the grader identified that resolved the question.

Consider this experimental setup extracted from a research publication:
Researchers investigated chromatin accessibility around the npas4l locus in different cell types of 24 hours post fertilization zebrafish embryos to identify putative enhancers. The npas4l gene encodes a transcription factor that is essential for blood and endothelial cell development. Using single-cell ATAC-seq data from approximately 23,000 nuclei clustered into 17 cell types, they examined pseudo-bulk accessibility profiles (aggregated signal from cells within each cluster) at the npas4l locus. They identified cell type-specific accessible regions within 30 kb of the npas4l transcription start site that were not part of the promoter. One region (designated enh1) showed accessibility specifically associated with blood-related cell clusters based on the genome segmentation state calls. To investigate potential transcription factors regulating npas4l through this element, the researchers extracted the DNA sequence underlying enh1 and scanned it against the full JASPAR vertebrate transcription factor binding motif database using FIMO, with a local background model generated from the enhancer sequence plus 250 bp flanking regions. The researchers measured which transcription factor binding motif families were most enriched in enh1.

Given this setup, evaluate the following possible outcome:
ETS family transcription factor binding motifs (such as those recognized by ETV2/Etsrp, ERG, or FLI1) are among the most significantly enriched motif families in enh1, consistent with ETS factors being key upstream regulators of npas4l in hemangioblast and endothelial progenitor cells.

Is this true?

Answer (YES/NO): NO